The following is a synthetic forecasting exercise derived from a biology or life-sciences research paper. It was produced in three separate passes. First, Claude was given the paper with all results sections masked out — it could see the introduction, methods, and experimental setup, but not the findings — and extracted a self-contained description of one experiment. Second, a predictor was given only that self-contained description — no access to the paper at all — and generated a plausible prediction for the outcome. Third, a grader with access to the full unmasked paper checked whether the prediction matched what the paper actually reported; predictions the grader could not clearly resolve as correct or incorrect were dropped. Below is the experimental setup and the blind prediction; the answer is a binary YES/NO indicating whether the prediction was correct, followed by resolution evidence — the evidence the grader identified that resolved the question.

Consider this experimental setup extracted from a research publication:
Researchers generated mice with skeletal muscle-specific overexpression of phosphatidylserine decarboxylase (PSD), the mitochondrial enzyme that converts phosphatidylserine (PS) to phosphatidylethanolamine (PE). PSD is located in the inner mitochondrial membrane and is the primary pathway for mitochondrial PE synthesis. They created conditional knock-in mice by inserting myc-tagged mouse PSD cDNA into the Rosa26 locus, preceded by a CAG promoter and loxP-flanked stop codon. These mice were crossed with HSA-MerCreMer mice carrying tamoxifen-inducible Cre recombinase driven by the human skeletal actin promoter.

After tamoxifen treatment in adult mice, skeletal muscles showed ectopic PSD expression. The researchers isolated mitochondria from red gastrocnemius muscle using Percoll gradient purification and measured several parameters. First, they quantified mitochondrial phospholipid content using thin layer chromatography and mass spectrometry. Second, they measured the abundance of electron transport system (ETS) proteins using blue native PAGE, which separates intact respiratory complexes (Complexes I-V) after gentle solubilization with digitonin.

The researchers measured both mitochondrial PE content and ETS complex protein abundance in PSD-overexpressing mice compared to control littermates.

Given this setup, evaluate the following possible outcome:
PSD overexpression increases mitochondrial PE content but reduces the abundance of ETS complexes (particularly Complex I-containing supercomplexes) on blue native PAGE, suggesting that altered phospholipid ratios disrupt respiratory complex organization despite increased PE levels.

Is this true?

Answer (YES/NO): NO